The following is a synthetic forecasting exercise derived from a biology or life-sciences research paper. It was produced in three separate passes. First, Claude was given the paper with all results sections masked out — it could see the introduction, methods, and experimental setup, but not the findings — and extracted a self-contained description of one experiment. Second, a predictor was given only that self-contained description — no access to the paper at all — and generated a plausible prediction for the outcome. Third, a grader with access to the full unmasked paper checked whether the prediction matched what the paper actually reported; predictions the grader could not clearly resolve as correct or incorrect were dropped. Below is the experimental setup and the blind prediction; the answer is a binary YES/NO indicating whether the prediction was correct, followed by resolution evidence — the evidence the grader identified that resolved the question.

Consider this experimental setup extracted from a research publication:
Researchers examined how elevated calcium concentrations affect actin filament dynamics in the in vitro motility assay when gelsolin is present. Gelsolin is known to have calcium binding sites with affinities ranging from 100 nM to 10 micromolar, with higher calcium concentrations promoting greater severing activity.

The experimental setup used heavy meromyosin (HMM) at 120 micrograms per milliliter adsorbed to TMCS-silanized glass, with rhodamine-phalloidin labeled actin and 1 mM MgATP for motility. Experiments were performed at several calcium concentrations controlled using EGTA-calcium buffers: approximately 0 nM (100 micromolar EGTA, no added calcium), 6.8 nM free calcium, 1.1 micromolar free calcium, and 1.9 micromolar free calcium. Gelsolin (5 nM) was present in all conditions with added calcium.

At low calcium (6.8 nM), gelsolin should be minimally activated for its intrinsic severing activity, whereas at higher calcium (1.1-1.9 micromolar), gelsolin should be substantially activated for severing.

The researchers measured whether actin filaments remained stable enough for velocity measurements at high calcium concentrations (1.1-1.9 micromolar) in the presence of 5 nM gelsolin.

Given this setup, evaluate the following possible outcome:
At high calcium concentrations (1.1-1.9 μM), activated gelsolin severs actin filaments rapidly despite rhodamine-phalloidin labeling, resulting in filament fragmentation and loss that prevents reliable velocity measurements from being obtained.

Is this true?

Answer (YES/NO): YES